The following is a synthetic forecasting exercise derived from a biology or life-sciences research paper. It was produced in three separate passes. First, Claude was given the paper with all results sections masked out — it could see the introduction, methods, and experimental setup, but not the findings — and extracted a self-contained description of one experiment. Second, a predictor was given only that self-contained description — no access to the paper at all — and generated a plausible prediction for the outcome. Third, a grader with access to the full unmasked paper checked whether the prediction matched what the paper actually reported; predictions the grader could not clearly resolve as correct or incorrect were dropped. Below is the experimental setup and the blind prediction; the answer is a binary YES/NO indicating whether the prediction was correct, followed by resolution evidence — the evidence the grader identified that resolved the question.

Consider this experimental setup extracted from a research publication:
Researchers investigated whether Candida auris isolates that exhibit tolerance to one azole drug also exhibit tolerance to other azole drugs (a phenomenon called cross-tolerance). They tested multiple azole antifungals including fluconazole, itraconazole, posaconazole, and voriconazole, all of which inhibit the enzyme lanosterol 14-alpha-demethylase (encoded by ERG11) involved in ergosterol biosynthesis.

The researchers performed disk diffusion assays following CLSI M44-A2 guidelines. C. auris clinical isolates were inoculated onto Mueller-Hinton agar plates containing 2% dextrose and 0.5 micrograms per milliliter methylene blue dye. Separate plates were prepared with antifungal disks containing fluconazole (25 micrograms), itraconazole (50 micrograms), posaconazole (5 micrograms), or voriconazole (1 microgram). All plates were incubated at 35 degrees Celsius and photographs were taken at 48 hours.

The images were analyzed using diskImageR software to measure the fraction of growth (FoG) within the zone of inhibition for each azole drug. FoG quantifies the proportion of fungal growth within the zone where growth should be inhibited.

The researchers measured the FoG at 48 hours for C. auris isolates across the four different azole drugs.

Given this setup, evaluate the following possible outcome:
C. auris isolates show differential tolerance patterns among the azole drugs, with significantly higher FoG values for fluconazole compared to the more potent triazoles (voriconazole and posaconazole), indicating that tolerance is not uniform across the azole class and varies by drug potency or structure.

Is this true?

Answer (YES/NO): NO